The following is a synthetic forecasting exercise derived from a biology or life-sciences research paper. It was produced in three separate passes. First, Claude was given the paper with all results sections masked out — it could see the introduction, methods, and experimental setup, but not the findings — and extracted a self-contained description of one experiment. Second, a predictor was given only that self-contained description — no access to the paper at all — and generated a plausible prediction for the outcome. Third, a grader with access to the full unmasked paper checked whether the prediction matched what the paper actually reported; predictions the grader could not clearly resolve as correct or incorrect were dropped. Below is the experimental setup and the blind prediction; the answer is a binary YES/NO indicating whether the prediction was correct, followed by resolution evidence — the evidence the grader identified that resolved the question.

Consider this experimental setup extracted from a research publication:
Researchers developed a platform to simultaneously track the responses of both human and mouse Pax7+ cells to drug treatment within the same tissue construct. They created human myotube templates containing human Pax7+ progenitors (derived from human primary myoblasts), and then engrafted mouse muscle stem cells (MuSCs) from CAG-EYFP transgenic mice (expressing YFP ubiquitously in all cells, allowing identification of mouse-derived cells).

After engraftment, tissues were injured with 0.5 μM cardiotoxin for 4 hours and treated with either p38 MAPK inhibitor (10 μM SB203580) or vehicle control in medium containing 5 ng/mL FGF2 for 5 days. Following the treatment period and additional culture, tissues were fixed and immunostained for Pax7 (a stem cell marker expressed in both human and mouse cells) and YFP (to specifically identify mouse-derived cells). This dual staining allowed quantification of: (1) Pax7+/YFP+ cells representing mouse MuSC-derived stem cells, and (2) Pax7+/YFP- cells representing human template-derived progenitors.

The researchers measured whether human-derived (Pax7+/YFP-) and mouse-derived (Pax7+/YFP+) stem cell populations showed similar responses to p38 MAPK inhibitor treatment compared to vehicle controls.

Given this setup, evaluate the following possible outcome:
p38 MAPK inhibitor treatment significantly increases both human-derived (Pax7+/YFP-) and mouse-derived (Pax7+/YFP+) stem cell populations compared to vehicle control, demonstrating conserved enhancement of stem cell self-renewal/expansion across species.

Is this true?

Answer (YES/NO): YES